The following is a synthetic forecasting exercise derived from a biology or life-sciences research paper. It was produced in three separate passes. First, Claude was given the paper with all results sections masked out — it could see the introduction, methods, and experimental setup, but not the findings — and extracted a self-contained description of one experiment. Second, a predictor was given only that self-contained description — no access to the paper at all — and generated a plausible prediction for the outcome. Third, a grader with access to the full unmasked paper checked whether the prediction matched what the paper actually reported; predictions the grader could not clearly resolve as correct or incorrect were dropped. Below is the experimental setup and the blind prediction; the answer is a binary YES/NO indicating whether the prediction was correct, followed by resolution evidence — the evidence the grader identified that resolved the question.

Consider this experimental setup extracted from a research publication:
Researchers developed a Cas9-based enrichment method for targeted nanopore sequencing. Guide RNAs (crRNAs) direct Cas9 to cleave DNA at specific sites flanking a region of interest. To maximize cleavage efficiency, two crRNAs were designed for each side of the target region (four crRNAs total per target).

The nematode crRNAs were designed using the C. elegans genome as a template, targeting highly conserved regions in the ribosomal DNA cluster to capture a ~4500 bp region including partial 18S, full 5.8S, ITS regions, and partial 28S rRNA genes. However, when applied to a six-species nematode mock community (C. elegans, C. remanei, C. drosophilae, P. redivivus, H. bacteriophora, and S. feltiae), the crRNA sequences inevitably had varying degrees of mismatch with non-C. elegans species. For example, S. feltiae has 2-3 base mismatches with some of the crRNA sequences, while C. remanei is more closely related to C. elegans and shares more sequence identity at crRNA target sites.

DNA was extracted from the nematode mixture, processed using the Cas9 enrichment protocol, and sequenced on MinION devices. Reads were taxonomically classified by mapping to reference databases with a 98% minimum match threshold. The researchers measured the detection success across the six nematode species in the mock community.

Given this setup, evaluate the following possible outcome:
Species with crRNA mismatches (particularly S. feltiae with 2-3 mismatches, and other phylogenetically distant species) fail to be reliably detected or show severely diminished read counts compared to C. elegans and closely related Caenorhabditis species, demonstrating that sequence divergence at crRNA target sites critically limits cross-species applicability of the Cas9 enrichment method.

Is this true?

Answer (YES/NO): NO